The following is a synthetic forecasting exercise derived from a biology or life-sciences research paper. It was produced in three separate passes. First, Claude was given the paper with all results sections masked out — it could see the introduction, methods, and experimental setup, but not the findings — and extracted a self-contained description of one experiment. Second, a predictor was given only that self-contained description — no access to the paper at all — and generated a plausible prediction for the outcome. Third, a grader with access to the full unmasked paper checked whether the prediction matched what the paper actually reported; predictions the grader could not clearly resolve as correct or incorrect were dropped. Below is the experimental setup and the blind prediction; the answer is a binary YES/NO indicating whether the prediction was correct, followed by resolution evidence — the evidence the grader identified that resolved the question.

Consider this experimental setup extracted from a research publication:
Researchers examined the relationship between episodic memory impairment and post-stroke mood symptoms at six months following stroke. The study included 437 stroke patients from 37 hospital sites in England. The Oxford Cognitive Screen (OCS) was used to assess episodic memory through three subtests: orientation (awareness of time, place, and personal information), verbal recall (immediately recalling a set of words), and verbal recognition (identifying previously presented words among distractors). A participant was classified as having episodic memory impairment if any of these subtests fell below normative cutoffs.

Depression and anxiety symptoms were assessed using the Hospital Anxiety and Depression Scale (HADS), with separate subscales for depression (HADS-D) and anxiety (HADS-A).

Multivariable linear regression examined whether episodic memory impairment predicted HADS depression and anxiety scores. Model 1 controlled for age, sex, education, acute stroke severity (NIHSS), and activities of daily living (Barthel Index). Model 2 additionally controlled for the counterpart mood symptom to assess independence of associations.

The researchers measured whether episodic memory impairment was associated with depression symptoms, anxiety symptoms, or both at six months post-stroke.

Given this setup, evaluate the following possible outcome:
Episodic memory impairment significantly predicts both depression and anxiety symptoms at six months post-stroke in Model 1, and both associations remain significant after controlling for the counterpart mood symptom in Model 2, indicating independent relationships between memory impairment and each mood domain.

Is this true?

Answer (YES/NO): NO